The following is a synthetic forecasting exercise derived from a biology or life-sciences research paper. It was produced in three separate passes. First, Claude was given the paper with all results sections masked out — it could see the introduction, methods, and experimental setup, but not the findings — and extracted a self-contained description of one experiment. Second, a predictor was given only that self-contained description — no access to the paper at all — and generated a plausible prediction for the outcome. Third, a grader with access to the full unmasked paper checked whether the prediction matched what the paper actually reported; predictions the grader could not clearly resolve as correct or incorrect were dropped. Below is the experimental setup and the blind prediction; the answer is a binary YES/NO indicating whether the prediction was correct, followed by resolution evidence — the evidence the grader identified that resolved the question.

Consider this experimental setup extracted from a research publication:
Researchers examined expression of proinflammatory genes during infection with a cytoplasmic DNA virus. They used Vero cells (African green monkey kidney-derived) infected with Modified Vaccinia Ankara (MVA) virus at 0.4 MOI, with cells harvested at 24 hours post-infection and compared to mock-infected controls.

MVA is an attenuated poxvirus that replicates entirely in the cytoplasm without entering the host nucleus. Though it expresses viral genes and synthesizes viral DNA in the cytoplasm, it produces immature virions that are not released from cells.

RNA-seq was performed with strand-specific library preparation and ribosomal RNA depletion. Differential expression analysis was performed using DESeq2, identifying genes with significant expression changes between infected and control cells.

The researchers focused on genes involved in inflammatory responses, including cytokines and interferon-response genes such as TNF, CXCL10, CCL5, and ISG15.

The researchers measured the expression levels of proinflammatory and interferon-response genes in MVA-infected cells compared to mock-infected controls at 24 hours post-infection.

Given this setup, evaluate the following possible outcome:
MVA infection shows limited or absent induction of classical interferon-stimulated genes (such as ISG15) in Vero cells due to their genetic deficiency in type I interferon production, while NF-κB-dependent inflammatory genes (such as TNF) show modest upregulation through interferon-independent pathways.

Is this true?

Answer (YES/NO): NO